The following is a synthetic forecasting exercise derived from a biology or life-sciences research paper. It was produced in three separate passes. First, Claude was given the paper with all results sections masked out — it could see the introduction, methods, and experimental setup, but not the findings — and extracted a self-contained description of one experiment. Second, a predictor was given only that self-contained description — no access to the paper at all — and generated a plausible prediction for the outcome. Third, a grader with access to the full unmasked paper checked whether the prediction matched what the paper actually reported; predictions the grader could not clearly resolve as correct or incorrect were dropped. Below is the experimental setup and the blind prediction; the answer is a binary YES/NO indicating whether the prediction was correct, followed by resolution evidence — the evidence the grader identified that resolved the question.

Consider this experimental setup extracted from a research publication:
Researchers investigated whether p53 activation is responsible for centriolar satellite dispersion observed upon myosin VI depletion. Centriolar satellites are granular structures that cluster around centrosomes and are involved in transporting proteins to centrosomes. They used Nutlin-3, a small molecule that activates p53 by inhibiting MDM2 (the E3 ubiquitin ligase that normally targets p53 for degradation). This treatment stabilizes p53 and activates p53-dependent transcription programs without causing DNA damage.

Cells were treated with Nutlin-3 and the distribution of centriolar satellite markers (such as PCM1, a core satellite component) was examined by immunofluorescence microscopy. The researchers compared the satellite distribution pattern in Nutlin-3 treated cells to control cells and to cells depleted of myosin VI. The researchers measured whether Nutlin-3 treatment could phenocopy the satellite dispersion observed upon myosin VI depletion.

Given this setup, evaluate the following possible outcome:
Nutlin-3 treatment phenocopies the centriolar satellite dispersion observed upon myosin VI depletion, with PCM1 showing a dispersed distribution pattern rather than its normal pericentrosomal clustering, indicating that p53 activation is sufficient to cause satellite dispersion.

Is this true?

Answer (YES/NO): YES